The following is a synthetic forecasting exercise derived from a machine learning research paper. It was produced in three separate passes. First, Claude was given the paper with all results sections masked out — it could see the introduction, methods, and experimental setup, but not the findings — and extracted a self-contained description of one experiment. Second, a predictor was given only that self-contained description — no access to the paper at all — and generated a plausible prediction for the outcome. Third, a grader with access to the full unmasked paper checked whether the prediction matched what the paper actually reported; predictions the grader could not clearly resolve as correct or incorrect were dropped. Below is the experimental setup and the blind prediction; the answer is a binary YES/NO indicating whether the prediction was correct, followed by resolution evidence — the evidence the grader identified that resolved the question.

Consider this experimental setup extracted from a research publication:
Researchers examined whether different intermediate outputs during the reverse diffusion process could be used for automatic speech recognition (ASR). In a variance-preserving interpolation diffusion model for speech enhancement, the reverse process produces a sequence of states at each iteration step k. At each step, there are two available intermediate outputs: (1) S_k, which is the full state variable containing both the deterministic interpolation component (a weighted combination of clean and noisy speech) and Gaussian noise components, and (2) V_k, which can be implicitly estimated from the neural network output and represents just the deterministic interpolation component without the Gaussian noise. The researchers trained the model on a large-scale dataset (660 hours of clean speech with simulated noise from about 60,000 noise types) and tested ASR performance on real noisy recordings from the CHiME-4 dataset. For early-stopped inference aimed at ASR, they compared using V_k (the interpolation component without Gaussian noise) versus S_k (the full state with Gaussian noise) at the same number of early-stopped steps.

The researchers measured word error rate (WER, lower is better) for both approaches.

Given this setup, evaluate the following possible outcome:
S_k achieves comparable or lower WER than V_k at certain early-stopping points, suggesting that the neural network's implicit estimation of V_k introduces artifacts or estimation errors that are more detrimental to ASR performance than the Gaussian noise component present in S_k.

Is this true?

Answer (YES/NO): NO